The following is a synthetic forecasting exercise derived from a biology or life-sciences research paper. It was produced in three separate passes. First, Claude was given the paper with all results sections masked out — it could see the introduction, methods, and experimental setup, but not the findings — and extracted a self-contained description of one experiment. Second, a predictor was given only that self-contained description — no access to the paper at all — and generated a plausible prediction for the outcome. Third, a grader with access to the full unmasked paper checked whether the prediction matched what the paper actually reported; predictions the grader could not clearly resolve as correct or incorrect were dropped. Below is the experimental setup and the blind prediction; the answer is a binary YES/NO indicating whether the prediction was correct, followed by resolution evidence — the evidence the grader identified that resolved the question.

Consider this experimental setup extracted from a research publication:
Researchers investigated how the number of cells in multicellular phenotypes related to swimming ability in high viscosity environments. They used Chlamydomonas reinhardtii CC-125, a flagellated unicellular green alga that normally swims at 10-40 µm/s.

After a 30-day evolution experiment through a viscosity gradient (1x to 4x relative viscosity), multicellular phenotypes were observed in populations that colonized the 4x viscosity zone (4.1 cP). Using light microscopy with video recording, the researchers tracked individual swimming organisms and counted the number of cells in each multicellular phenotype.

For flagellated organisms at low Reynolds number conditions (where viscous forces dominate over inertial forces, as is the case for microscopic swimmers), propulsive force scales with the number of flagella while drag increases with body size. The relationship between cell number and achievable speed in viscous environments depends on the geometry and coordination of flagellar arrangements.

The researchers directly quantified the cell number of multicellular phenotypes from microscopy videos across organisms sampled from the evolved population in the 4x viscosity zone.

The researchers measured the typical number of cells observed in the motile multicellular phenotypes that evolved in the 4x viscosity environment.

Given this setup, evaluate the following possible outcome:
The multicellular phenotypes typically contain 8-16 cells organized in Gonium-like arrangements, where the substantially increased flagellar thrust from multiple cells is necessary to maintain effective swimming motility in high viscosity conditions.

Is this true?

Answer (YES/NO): NO